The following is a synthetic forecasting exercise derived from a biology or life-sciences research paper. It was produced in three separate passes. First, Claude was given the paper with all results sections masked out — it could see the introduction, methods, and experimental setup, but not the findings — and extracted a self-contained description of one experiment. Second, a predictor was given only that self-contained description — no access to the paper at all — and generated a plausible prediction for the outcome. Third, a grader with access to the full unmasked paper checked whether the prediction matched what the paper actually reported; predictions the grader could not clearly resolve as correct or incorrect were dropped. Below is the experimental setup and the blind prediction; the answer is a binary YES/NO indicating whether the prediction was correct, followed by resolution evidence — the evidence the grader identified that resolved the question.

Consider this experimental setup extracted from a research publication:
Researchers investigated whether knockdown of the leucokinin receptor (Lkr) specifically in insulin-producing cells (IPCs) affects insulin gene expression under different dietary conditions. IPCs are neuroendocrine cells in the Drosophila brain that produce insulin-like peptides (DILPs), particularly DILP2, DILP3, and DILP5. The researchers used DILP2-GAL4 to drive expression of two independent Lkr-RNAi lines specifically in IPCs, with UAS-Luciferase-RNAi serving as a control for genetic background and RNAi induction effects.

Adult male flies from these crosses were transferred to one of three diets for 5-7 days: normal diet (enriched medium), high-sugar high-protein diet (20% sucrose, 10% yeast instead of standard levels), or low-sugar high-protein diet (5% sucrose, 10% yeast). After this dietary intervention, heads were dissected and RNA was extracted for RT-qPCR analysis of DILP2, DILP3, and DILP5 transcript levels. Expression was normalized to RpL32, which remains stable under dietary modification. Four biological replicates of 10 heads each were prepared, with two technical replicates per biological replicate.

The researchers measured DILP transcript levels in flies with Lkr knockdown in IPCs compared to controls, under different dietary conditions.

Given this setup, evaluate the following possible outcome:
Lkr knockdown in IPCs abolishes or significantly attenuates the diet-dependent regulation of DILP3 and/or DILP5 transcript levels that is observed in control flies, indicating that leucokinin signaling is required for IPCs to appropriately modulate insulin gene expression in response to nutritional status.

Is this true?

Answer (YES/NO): NO